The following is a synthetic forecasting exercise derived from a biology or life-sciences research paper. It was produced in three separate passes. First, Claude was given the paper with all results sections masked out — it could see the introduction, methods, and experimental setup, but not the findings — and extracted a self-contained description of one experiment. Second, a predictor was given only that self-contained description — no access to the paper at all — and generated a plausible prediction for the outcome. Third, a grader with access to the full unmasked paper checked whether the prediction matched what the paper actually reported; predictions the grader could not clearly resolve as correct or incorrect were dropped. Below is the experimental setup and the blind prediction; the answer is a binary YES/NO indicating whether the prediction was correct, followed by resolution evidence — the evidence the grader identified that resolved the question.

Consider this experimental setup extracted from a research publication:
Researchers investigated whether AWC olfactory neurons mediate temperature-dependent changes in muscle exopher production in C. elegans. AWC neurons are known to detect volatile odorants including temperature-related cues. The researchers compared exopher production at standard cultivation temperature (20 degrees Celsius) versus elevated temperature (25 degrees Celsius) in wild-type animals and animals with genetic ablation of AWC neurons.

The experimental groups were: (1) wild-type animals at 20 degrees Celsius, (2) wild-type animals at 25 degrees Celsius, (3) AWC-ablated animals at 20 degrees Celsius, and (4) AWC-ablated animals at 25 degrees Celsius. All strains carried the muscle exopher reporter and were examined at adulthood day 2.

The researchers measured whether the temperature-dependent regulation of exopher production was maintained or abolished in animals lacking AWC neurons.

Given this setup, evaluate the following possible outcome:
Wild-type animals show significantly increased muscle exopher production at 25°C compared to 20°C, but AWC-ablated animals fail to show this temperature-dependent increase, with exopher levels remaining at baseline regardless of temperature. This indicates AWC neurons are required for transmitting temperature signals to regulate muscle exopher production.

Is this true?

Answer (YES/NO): NO